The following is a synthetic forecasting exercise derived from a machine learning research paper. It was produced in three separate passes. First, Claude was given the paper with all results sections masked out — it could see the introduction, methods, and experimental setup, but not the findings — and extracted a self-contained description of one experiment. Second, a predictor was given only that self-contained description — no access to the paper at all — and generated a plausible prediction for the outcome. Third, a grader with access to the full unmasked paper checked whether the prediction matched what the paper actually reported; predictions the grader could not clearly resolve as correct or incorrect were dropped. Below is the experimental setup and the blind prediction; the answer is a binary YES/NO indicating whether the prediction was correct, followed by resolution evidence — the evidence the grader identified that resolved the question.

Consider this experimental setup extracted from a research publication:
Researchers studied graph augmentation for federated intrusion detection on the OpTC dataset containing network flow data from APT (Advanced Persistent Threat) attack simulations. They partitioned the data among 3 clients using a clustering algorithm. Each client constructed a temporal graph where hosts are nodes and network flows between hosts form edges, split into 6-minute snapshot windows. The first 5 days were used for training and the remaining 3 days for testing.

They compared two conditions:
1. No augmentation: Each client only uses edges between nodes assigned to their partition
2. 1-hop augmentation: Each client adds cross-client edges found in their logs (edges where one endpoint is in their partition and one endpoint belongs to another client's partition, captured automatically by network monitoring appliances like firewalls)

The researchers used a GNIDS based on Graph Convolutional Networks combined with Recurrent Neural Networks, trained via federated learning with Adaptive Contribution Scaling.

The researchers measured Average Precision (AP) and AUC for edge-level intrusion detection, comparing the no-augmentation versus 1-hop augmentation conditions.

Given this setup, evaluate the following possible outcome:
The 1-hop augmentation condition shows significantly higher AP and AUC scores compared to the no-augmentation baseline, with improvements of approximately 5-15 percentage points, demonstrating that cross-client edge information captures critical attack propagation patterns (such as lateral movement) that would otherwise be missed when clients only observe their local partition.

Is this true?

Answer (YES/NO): NO